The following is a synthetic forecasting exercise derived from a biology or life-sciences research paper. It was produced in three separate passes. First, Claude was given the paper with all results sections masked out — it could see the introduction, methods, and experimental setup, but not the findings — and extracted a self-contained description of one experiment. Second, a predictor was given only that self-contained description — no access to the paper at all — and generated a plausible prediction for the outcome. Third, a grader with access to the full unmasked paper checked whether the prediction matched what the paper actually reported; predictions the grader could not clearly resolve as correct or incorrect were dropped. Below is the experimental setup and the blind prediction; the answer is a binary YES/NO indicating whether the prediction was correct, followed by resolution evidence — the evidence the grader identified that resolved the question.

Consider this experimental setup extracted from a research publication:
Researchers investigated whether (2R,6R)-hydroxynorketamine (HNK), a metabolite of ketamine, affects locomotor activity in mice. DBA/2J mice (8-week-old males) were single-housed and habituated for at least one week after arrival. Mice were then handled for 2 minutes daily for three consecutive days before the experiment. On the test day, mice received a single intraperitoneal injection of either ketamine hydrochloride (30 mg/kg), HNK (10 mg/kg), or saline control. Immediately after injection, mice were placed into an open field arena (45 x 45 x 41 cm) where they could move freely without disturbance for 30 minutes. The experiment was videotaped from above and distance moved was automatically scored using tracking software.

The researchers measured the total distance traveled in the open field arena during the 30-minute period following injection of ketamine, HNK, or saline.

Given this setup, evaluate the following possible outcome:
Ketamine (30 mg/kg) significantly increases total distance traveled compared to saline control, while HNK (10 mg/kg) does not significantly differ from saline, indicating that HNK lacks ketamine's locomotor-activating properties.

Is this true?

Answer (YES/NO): NO